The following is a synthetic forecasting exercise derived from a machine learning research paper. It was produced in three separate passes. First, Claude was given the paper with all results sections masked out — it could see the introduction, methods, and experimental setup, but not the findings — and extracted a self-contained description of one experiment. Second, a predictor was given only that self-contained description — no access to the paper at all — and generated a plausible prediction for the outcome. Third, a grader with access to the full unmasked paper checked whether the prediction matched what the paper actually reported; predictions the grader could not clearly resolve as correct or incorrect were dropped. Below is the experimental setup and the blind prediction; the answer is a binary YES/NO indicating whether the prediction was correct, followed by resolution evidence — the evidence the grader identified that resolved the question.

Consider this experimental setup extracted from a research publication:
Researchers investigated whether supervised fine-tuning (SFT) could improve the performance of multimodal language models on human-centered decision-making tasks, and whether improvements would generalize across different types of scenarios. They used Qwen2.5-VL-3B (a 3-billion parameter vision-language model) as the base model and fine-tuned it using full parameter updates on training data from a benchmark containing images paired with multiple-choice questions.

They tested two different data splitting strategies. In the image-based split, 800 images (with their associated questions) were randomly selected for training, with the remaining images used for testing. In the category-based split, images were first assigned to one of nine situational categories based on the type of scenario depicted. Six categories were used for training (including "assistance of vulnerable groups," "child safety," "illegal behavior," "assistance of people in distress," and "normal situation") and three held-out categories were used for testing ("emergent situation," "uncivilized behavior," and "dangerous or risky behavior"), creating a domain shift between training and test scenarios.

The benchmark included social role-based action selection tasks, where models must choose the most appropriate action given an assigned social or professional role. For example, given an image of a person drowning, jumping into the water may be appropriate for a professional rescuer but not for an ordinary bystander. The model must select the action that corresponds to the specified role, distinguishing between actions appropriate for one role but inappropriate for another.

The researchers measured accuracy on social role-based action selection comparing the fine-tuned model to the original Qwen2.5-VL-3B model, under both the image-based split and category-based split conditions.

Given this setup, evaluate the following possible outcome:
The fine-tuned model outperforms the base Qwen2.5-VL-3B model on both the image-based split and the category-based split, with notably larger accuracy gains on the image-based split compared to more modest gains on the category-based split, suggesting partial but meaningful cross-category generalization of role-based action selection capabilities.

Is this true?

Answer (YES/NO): YES